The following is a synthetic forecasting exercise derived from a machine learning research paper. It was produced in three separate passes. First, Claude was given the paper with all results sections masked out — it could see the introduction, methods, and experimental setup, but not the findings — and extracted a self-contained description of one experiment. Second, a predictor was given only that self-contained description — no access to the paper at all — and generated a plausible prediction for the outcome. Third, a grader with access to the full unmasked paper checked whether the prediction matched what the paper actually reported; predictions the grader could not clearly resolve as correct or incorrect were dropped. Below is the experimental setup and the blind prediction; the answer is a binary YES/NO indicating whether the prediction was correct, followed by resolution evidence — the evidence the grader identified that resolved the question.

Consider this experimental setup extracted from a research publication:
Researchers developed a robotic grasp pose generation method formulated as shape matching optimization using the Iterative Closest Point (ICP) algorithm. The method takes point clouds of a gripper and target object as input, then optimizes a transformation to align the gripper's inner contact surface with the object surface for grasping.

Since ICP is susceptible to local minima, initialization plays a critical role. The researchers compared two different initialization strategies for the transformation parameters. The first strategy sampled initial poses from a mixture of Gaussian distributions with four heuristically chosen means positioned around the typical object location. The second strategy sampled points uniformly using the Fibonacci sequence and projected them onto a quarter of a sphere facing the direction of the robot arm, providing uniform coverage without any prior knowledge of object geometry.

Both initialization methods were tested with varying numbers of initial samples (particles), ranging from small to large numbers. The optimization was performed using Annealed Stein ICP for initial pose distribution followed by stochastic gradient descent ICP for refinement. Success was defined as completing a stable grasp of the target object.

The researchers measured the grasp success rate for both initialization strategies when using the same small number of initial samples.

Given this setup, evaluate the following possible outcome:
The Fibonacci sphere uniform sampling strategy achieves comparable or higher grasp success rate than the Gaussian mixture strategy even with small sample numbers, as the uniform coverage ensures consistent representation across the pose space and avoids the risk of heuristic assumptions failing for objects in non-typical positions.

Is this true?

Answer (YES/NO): NO